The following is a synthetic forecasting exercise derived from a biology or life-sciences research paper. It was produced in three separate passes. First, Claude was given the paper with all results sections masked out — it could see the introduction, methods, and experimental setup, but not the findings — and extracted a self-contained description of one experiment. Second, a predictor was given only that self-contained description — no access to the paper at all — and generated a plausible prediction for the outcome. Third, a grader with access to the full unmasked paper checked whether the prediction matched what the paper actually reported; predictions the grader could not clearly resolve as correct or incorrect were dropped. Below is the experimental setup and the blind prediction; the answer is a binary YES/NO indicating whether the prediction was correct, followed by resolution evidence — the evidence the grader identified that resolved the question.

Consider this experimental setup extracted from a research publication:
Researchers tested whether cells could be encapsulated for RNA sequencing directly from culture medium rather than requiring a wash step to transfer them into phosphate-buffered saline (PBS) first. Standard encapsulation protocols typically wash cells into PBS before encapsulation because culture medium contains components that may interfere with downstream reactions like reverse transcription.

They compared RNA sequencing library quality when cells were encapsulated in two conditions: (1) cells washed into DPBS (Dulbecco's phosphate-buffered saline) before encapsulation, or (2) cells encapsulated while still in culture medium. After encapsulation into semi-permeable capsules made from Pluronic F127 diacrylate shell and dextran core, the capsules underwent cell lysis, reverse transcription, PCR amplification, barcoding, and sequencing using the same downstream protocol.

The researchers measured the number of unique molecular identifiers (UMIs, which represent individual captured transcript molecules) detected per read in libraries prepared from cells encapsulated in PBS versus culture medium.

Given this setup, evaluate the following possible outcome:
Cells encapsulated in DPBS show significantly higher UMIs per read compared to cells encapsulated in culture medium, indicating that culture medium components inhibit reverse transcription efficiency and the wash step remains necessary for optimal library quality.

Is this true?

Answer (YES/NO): NO